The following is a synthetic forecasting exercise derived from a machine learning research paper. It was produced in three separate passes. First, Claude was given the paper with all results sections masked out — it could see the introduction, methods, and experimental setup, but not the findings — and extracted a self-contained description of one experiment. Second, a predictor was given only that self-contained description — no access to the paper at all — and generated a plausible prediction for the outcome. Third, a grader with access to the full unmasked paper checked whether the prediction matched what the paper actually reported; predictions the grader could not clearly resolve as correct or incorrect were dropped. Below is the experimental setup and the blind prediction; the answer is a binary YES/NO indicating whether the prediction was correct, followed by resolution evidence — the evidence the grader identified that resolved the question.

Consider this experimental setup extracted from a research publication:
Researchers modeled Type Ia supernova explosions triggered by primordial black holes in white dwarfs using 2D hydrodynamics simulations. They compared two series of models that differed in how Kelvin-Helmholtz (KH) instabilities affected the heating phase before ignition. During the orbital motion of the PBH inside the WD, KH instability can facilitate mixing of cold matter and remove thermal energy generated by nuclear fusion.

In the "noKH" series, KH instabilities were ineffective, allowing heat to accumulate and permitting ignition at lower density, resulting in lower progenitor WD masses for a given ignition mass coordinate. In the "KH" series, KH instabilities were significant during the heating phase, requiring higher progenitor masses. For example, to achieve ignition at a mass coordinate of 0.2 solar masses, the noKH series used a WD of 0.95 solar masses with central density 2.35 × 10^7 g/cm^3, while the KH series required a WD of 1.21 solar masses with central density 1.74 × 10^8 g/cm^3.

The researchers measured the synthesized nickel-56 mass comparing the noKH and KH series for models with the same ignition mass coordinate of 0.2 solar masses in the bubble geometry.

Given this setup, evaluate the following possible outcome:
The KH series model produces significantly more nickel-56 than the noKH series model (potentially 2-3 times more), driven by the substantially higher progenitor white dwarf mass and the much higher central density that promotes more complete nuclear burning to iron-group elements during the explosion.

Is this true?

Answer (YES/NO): NO